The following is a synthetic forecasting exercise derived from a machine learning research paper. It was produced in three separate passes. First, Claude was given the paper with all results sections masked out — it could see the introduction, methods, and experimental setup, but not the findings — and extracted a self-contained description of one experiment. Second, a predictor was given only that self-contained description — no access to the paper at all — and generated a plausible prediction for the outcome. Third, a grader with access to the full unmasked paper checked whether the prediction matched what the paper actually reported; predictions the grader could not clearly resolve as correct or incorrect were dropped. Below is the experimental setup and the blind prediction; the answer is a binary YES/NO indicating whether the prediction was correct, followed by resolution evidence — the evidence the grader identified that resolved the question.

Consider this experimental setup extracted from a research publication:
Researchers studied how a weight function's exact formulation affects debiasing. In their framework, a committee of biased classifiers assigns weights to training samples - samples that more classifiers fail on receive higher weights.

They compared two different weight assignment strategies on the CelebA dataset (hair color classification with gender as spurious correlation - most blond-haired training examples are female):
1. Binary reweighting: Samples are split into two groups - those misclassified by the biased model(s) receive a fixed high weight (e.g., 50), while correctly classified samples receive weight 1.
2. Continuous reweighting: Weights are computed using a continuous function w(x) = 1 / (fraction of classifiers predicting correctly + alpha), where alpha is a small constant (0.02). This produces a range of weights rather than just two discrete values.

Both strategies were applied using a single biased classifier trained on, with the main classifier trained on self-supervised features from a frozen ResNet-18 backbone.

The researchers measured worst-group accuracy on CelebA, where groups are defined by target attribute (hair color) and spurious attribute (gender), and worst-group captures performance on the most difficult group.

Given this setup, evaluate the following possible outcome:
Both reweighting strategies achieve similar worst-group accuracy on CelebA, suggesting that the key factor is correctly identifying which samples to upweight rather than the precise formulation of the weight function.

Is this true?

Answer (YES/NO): NO